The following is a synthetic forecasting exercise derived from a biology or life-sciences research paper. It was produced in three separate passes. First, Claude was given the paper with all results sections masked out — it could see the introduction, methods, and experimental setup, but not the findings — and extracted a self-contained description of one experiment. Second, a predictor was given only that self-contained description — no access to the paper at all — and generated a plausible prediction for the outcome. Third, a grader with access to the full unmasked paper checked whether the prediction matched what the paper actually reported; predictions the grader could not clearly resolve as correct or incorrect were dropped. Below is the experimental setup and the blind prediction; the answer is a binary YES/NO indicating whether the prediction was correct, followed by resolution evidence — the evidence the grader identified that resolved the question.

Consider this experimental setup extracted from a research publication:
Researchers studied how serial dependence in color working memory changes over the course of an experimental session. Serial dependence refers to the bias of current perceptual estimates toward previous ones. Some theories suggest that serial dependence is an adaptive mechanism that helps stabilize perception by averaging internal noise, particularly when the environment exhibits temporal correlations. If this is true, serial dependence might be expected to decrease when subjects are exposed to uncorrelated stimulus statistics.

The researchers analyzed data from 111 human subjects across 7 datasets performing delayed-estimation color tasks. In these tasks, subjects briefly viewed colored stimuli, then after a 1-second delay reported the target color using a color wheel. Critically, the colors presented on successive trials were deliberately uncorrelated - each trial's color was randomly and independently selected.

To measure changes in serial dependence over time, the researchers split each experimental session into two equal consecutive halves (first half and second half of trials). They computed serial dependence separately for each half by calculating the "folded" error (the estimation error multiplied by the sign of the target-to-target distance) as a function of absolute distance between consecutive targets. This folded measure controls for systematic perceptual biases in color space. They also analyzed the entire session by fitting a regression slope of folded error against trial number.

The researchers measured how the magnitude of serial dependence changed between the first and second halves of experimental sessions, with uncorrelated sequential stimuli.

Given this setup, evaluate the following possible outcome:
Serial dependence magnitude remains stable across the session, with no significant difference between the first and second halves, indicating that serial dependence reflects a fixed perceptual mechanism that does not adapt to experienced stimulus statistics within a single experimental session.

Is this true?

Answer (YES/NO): NO